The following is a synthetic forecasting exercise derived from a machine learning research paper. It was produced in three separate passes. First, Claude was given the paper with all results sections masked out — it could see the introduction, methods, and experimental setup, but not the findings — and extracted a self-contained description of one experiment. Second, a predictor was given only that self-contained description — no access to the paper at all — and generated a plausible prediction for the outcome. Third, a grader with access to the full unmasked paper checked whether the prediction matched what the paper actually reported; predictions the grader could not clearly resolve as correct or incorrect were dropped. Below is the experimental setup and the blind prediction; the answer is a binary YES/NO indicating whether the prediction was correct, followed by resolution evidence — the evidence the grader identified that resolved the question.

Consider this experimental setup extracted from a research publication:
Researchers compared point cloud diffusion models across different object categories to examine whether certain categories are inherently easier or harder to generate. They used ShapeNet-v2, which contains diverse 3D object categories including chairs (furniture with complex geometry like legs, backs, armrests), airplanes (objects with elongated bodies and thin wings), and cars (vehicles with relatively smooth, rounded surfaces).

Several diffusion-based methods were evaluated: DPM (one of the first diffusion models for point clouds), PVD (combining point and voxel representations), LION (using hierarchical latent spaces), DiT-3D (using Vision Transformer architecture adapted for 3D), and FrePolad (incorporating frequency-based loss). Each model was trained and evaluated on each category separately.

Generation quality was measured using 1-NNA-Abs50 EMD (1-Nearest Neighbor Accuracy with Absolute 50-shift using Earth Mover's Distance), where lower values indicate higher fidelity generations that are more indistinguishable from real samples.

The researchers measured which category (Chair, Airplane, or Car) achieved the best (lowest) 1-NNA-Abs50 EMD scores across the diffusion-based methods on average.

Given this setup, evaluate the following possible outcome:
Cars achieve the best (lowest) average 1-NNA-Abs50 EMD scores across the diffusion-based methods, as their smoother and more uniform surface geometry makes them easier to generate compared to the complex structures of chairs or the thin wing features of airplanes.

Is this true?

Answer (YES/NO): YES